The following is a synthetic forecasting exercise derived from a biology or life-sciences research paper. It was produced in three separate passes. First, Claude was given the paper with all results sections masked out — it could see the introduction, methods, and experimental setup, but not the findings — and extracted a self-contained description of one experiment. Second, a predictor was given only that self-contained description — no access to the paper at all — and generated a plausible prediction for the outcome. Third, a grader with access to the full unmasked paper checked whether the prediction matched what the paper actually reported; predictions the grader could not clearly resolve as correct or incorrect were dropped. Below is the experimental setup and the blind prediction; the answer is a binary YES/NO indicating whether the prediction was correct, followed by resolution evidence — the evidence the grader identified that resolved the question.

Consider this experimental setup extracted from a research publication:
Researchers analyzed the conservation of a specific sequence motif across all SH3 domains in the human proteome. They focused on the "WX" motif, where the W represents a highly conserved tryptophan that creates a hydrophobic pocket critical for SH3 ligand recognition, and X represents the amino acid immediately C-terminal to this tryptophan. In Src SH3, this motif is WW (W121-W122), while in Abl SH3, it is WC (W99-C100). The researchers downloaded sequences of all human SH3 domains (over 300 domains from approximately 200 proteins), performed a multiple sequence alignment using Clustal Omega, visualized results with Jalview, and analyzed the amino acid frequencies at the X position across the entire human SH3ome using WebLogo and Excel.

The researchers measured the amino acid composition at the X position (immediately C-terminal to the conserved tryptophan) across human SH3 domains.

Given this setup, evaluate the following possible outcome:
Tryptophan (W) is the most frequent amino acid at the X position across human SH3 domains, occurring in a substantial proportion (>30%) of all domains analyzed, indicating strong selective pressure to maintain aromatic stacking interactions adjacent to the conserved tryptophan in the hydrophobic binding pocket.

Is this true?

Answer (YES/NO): YES